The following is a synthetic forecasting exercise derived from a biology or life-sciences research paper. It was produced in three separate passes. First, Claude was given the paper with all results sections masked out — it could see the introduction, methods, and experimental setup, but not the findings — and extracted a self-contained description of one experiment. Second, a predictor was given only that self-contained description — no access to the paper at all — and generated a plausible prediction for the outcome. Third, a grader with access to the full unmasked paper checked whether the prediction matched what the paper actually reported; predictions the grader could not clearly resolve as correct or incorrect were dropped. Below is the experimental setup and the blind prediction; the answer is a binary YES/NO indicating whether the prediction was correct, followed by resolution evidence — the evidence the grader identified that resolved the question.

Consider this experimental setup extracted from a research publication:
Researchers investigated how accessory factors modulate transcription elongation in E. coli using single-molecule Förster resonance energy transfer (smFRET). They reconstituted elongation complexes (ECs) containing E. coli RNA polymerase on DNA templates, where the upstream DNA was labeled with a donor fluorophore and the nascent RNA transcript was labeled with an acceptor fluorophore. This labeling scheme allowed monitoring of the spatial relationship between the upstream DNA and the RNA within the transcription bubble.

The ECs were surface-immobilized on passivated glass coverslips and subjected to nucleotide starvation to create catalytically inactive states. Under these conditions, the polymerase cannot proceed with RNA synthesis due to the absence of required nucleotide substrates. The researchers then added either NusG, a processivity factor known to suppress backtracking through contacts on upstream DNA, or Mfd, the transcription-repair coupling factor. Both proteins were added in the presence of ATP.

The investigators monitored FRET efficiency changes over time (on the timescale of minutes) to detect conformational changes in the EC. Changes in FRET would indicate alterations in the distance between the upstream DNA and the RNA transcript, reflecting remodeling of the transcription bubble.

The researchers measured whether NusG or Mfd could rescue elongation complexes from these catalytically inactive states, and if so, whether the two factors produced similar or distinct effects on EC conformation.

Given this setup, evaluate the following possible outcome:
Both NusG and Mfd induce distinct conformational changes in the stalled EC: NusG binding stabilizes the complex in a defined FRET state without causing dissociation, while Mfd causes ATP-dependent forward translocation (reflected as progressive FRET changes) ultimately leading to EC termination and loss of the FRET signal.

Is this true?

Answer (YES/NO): YES